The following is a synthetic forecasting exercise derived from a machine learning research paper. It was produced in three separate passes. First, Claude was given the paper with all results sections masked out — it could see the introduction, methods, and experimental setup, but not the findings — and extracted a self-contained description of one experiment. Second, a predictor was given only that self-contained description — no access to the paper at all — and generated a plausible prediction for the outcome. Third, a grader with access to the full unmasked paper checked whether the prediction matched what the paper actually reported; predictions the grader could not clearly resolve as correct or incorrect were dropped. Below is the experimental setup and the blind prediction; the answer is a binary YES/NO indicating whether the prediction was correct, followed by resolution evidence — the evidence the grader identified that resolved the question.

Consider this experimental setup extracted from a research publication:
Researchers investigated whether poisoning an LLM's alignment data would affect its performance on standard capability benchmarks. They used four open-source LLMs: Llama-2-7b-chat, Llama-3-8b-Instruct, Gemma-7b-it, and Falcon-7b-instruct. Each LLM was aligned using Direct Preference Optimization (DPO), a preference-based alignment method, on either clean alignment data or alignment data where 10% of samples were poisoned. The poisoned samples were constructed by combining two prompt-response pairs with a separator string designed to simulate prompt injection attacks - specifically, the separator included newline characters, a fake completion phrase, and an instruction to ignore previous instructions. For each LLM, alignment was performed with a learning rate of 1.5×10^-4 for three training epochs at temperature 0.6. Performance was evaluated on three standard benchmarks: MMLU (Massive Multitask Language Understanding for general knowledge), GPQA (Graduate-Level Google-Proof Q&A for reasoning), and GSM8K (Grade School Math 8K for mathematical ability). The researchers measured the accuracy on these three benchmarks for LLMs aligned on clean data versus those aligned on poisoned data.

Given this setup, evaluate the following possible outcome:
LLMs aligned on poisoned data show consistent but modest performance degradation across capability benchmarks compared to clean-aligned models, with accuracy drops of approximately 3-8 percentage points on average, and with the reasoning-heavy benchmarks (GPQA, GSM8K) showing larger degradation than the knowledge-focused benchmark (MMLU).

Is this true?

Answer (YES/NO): NO